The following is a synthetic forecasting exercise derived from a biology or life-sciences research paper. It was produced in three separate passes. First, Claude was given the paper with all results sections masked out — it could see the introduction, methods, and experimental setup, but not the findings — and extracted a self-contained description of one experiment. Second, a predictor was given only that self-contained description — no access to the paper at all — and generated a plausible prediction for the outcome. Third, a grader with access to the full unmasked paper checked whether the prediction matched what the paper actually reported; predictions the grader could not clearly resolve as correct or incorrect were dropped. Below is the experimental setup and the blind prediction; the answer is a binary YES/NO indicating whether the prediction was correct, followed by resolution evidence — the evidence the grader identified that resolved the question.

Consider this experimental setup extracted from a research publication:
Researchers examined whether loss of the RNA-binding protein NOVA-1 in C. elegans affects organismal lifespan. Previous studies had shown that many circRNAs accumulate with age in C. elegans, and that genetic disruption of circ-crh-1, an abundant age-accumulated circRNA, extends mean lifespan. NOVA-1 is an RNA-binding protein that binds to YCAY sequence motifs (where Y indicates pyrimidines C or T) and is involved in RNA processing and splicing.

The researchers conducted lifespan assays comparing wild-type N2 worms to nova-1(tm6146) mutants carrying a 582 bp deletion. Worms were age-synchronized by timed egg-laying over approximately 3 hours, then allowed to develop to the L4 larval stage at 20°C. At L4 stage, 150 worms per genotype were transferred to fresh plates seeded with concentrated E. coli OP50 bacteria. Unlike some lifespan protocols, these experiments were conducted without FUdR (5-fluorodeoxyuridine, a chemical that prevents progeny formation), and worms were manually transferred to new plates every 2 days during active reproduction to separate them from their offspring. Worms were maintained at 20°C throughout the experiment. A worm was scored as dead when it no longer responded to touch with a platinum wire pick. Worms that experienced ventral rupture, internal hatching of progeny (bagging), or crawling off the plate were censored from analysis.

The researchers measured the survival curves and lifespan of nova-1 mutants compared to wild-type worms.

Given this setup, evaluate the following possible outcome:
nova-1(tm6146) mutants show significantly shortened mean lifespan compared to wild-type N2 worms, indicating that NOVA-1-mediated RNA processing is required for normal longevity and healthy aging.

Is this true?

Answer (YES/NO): NO